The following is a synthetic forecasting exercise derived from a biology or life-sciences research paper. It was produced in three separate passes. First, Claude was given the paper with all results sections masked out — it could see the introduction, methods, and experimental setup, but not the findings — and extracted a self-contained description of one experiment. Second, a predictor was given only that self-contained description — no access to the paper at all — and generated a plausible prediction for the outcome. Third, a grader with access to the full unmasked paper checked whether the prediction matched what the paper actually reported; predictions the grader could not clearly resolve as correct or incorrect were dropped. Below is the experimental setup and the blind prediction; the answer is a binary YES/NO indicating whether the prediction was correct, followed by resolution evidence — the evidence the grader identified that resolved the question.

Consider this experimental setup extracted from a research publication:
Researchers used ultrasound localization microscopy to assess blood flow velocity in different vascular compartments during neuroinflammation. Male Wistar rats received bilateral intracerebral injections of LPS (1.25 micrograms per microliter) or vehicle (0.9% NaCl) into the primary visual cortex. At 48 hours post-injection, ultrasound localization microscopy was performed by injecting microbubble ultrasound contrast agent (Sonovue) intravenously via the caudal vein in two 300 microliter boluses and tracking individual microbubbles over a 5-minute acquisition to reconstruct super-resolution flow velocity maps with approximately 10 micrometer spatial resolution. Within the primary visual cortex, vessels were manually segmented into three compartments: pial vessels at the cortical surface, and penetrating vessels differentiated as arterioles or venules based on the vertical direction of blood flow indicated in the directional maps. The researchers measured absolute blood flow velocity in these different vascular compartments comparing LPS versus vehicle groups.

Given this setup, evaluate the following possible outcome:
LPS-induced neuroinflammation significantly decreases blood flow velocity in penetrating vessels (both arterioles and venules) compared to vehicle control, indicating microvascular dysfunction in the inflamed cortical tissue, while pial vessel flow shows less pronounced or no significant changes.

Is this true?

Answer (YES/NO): NO